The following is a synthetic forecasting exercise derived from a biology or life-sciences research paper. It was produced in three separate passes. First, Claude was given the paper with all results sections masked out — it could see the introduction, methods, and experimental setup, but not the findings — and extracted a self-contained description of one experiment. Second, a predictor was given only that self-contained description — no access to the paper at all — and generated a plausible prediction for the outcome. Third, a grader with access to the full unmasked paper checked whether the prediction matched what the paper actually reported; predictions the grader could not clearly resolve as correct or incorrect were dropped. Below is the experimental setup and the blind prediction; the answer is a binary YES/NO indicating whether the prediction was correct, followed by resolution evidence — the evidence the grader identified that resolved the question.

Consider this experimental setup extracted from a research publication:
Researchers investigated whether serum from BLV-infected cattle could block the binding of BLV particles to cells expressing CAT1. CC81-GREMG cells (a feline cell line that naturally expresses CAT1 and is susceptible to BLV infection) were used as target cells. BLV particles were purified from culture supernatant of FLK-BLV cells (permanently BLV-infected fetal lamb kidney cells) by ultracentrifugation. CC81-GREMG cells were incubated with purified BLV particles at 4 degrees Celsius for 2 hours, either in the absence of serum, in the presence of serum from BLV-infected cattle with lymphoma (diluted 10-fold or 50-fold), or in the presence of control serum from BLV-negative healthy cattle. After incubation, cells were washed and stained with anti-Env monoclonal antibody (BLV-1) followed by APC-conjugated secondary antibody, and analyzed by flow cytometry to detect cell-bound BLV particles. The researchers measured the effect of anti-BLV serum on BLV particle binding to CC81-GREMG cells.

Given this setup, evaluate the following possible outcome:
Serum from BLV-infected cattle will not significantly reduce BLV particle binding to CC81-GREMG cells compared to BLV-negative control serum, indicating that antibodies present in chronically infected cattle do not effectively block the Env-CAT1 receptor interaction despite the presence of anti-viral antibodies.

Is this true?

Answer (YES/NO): NO